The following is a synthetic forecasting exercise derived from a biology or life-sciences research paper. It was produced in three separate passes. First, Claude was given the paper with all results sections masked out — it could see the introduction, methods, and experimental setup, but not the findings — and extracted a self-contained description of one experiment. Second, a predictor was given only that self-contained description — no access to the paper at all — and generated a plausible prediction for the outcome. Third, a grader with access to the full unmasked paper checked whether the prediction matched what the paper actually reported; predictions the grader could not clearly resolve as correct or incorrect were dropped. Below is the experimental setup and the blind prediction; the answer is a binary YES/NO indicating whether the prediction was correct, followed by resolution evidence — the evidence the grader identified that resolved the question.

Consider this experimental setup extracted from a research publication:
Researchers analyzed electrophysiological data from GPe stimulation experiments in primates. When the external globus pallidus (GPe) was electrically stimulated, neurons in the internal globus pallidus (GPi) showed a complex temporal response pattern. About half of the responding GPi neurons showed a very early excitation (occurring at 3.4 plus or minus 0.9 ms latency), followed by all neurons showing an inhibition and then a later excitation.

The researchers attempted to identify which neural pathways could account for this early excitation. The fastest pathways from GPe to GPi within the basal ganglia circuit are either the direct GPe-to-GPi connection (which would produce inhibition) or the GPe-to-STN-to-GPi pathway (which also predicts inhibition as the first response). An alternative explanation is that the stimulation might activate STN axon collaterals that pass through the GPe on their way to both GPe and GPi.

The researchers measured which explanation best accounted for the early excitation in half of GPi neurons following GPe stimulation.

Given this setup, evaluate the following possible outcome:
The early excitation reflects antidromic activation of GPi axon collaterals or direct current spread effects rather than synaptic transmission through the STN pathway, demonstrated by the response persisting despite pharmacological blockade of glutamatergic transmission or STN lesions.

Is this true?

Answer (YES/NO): NO